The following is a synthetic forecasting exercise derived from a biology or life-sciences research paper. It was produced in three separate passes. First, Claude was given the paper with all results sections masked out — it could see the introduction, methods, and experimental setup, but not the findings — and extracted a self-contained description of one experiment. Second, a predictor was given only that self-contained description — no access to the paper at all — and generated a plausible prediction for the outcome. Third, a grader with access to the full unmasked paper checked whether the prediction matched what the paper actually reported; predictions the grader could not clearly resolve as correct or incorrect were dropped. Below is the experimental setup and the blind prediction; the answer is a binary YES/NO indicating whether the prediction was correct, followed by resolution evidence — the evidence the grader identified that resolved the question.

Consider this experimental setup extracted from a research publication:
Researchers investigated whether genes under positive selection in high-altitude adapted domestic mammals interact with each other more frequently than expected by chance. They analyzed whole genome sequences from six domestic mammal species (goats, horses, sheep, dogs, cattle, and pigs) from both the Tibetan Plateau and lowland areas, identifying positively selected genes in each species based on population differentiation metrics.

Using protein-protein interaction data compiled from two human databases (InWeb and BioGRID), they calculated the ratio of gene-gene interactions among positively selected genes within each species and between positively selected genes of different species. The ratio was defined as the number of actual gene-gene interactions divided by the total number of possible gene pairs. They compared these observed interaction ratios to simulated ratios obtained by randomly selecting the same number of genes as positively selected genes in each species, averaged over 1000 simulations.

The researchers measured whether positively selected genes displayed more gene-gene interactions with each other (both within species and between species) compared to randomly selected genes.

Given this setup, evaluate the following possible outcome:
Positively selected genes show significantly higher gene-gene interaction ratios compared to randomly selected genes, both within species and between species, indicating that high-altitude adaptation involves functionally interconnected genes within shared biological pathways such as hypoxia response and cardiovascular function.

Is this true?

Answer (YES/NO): YES